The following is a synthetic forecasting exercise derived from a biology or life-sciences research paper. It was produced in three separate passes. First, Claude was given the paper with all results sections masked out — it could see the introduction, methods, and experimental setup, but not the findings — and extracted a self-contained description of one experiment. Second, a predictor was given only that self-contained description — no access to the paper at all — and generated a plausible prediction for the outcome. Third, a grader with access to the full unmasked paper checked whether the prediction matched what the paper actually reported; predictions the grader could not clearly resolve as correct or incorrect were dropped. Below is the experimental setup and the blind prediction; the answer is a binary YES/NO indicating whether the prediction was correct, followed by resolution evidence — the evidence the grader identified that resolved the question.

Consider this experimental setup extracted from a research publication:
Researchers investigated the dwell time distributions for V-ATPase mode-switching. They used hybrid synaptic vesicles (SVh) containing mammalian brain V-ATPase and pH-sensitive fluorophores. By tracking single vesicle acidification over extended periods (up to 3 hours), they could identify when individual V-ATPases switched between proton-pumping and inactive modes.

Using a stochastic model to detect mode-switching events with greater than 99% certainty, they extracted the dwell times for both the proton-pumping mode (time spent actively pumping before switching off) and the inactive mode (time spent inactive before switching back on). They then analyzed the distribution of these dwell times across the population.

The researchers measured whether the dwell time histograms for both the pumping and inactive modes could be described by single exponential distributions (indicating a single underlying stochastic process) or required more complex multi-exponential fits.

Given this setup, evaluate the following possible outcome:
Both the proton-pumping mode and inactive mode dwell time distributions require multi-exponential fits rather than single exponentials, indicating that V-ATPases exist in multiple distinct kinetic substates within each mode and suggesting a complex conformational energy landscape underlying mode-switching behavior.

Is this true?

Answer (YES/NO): NO